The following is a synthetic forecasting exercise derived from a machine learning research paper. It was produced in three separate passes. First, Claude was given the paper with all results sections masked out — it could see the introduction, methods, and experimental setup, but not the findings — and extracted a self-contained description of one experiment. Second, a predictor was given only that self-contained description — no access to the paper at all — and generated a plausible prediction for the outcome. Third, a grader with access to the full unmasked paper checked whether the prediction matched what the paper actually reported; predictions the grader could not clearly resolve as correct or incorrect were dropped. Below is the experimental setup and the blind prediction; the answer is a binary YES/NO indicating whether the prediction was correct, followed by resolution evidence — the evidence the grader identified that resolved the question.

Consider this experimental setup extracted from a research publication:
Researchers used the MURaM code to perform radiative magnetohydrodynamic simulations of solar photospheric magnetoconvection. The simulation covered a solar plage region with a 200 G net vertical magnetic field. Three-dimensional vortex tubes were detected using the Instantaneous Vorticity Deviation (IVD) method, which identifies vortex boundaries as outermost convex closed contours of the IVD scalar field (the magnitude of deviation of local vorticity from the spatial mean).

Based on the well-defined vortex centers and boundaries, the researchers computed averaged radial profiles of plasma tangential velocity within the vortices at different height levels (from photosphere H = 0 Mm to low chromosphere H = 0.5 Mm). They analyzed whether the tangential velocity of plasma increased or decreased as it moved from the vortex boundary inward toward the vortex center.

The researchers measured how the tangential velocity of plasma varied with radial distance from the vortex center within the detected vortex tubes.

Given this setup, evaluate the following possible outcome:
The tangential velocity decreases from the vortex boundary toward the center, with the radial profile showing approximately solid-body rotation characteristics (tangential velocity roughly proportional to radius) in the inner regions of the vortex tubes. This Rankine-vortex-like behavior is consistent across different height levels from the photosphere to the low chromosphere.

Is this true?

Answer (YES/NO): NO